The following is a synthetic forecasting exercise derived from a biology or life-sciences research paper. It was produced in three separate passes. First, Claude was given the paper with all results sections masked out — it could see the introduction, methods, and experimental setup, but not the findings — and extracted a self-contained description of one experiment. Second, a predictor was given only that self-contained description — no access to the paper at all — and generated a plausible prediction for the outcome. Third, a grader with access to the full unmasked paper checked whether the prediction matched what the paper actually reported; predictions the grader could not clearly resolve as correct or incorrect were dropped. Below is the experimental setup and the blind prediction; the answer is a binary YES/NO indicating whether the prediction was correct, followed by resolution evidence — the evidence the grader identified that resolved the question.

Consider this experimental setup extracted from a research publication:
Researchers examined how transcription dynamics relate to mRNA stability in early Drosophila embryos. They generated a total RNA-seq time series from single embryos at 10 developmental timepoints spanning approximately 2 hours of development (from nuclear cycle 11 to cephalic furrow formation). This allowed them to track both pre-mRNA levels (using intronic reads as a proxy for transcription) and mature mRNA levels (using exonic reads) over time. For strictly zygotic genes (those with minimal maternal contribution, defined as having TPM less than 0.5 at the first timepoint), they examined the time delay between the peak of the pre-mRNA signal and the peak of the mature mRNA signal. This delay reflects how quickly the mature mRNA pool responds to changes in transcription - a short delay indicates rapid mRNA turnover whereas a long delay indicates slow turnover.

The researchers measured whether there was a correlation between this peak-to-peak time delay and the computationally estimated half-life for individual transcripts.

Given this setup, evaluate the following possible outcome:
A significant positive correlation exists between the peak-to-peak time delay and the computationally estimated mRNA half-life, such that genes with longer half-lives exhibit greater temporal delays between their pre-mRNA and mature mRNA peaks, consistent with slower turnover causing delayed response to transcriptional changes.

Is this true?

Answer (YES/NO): YES